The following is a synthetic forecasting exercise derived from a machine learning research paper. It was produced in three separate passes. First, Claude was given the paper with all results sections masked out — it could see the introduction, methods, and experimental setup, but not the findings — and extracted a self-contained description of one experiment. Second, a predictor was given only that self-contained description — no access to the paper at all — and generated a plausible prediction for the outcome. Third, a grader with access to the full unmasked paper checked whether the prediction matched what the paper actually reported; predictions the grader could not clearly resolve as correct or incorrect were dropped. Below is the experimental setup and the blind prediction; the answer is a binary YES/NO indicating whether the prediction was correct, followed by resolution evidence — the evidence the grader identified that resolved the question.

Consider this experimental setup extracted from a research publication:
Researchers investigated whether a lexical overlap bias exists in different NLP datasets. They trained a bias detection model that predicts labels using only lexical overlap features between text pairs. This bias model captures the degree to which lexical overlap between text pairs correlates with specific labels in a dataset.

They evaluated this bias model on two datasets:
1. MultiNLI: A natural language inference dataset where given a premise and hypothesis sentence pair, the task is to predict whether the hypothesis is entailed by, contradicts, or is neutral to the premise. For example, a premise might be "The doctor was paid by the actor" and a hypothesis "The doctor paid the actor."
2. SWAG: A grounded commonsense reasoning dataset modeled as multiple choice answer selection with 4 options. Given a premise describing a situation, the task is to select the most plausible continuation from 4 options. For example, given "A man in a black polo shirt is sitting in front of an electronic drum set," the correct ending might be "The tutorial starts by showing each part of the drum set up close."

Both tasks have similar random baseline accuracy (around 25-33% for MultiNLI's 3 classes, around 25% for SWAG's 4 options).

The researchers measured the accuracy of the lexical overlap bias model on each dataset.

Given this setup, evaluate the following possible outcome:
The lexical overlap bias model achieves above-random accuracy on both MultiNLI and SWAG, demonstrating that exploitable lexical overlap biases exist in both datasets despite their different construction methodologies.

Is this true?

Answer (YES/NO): NO